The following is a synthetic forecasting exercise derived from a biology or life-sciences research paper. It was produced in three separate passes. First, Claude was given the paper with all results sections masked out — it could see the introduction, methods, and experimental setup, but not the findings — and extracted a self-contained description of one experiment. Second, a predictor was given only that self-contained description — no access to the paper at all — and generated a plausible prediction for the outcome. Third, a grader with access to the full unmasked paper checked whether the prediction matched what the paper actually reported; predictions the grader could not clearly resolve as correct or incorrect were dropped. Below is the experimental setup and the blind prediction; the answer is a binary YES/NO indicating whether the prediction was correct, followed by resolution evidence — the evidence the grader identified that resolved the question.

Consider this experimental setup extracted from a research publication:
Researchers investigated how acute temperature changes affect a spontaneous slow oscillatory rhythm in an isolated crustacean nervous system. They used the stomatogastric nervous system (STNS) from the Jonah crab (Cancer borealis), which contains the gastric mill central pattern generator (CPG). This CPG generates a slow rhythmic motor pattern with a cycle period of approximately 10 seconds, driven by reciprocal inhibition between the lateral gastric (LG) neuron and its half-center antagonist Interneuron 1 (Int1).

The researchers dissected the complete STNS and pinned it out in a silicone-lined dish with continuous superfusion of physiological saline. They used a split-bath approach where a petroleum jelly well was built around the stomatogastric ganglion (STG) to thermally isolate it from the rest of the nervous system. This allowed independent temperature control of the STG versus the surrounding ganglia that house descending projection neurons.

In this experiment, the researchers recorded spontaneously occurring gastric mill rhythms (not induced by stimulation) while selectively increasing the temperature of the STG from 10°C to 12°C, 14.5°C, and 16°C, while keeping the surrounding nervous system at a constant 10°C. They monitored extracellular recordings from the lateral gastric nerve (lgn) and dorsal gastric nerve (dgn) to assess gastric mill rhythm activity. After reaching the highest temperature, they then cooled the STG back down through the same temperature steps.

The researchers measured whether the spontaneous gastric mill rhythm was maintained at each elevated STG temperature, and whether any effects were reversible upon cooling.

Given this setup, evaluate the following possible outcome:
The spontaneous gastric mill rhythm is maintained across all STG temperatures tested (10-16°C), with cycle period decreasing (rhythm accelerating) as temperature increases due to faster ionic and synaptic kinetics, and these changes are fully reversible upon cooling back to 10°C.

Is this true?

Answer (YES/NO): NO